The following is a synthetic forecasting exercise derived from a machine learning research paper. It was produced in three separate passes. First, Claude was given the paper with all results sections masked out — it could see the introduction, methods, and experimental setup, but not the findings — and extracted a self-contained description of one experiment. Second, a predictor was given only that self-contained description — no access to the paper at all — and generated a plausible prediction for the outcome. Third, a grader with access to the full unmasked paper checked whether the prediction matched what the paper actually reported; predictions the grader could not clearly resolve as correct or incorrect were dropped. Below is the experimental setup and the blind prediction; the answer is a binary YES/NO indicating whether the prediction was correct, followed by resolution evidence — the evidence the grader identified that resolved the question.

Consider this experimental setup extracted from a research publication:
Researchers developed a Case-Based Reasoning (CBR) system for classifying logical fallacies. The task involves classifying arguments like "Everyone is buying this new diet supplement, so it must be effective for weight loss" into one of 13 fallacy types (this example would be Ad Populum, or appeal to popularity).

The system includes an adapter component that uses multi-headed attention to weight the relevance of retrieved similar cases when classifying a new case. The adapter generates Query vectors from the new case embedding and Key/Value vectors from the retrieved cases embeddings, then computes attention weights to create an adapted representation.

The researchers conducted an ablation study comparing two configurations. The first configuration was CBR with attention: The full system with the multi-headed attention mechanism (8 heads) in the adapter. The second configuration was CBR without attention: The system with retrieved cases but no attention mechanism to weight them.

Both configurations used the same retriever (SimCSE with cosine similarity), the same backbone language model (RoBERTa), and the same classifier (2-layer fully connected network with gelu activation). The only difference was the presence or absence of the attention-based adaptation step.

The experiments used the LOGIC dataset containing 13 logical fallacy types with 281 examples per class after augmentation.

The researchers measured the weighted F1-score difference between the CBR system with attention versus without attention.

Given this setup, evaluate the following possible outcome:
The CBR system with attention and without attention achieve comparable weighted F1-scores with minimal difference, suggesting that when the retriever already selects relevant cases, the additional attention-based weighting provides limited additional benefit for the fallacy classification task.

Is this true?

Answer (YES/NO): NO